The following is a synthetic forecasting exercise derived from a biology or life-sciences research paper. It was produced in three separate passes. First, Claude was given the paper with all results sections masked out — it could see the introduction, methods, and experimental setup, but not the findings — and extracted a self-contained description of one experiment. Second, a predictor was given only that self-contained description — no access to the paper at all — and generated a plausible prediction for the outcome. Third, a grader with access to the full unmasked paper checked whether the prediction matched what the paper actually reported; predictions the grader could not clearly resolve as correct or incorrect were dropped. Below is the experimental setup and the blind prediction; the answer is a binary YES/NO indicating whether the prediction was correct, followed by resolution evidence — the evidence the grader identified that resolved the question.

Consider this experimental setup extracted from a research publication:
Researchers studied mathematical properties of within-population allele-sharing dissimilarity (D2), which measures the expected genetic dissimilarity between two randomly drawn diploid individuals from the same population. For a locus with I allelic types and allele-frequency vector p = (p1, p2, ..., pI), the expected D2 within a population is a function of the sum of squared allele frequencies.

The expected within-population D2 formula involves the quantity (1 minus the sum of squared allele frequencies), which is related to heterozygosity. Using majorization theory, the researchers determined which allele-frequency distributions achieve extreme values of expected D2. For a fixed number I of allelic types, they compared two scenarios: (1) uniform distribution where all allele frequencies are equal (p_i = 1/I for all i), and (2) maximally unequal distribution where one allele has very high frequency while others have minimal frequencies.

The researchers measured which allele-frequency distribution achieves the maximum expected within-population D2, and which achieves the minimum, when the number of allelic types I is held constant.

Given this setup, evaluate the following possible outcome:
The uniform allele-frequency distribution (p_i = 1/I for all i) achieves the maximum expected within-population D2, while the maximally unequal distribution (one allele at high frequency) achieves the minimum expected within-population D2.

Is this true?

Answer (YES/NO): YES